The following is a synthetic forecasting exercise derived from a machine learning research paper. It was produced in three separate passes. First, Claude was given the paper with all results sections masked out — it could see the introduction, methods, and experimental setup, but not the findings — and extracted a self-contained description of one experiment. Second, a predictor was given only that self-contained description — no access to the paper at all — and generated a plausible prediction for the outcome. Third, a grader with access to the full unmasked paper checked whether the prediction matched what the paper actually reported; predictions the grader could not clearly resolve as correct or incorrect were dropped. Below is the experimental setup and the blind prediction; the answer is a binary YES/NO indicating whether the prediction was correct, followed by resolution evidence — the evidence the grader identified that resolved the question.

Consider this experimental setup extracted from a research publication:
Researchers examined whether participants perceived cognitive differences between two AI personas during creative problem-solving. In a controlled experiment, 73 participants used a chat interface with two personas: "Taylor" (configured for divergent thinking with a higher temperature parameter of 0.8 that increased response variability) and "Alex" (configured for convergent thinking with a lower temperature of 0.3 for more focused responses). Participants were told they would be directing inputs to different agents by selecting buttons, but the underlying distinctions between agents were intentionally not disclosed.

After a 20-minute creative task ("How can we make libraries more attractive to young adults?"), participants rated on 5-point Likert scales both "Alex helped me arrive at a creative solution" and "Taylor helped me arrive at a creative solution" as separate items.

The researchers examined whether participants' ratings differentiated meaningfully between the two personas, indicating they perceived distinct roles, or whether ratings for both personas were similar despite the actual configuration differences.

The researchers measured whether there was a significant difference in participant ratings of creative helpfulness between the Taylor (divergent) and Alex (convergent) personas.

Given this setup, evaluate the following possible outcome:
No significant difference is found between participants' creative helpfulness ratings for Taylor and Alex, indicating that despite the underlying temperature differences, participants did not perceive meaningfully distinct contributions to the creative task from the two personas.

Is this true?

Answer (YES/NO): NO